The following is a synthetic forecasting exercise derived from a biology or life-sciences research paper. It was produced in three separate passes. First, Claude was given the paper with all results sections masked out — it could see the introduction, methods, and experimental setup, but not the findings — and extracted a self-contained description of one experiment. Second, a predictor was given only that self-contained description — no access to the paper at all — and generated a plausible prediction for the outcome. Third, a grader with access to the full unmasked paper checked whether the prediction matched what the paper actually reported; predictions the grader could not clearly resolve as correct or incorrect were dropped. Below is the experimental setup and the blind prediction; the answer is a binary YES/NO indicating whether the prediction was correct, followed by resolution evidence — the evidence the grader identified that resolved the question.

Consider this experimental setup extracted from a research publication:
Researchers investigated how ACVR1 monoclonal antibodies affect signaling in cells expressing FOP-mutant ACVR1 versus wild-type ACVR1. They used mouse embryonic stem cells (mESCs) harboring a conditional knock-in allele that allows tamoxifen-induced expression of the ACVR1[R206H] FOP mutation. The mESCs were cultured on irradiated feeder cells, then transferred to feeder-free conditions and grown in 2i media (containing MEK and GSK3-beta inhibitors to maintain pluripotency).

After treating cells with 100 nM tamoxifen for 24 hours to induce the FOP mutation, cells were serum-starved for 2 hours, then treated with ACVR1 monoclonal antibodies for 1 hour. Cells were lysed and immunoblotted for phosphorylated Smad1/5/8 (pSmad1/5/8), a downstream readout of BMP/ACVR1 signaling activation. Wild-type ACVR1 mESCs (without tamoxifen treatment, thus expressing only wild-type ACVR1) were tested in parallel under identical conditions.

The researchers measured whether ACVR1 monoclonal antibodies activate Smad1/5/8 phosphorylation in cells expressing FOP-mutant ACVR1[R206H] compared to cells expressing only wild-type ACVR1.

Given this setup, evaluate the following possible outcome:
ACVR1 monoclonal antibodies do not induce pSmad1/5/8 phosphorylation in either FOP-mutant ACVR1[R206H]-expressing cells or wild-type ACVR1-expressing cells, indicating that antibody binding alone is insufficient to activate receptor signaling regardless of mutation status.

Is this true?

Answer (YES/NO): NO